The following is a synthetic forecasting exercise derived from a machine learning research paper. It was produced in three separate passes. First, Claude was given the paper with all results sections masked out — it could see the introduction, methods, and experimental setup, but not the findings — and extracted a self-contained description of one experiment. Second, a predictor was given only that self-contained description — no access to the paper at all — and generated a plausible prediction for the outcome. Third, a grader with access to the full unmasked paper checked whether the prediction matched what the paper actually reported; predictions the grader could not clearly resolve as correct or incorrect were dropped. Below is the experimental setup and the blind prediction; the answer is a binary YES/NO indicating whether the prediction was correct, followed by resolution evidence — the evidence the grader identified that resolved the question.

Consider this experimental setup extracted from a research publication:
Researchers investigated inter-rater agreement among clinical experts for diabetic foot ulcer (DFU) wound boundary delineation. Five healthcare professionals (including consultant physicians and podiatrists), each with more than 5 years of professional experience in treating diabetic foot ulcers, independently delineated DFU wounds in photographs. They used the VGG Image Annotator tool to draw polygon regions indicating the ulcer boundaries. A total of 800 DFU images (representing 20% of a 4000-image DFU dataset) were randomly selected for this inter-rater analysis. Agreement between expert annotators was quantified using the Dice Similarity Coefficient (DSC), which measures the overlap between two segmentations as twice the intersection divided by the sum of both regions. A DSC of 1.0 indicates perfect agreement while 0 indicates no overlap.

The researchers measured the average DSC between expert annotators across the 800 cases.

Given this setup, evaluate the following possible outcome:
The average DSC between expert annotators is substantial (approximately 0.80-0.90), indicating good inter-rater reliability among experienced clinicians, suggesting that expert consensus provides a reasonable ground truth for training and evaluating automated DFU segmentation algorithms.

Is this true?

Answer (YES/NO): NO